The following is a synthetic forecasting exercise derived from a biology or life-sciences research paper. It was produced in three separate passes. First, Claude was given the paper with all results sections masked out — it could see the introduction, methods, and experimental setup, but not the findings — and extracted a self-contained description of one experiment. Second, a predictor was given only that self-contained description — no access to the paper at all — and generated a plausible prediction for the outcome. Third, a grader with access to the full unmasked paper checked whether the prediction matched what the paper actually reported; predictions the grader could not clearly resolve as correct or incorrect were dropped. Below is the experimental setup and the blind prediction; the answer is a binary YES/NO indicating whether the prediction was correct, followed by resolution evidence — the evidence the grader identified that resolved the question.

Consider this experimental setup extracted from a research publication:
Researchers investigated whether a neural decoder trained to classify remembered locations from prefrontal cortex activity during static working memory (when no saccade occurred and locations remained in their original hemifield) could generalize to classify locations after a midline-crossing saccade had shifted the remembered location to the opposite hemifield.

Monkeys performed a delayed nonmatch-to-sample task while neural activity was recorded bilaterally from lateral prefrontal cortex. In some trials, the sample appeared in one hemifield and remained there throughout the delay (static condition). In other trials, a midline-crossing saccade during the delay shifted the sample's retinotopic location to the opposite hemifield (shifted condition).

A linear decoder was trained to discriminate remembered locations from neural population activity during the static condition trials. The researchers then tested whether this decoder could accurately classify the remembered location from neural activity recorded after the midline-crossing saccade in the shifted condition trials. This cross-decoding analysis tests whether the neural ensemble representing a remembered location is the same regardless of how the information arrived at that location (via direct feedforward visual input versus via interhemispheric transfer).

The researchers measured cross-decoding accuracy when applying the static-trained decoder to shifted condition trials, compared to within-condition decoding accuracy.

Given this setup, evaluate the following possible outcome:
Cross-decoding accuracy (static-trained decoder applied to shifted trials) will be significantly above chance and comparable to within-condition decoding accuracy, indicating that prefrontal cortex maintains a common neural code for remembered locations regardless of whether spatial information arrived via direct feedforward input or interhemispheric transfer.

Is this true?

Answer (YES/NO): NO